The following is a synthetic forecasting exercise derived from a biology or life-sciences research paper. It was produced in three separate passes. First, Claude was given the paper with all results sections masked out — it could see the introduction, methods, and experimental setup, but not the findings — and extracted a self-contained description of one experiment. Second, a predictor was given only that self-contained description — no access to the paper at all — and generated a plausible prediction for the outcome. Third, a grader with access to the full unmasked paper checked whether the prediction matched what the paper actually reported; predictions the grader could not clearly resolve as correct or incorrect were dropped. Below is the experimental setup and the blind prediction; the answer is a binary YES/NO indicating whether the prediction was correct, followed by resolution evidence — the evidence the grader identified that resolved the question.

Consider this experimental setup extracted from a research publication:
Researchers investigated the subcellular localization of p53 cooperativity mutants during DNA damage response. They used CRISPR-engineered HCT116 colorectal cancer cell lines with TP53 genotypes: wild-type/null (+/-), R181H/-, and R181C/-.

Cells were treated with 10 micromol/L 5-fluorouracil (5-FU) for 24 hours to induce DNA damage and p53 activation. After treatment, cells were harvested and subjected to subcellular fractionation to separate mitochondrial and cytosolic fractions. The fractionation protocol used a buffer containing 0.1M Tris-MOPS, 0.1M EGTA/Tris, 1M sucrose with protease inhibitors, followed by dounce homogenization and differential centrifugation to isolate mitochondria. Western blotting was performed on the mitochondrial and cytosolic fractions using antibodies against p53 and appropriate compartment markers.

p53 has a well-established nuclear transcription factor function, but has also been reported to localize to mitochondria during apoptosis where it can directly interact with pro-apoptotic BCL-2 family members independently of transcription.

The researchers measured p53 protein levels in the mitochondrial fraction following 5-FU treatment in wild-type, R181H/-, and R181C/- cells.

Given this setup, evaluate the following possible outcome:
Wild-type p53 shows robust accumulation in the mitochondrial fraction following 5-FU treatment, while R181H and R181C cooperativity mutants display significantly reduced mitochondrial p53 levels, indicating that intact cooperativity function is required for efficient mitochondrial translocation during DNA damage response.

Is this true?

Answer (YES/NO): NO